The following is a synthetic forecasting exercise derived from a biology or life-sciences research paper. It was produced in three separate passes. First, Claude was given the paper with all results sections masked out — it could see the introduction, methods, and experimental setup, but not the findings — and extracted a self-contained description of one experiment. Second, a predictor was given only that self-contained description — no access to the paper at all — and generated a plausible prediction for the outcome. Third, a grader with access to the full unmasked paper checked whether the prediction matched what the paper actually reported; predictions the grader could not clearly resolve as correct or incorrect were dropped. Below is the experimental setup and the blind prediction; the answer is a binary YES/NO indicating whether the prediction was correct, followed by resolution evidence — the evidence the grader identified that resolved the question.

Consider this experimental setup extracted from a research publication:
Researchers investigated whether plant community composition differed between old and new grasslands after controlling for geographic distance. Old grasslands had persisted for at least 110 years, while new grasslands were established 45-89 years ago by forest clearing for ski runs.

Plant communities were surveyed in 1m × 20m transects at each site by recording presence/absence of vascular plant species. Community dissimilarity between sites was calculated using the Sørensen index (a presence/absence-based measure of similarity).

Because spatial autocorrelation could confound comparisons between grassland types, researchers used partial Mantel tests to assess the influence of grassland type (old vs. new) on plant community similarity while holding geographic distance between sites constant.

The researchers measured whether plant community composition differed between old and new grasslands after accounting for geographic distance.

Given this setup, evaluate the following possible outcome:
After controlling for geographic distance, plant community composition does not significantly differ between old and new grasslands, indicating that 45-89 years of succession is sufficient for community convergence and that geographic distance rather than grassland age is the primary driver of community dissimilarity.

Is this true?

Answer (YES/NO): NO